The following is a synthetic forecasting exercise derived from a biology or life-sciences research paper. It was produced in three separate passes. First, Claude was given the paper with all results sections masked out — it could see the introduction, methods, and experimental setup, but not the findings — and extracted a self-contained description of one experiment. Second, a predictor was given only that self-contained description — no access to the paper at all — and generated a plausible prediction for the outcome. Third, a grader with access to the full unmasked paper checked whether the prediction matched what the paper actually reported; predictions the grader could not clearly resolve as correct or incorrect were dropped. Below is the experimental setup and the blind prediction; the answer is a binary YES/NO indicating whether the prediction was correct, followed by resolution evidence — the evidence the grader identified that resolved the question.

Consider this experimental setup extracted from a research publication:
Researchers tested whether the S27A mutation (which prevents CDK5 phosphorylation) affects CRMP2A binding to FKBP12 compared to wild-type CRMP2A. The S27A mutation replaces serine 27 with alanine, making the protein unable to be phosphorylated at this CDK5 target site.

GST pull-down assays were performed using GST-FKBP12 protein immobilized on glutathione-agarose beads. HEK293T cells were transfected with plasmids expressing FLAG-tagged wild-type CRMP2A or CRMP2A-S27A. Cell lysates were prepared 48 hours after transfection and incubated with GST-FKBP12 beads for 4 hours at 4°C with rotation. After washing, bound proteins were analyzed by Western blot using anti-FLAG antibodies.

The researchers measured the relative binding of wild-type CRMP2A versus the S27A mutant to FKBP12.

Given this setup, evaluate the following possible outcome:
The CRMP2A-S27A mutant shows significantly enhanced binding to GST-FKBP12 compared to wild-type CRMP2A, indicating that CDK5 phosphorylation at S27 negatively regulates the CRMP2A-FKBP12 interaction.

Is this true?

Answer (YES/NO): YES